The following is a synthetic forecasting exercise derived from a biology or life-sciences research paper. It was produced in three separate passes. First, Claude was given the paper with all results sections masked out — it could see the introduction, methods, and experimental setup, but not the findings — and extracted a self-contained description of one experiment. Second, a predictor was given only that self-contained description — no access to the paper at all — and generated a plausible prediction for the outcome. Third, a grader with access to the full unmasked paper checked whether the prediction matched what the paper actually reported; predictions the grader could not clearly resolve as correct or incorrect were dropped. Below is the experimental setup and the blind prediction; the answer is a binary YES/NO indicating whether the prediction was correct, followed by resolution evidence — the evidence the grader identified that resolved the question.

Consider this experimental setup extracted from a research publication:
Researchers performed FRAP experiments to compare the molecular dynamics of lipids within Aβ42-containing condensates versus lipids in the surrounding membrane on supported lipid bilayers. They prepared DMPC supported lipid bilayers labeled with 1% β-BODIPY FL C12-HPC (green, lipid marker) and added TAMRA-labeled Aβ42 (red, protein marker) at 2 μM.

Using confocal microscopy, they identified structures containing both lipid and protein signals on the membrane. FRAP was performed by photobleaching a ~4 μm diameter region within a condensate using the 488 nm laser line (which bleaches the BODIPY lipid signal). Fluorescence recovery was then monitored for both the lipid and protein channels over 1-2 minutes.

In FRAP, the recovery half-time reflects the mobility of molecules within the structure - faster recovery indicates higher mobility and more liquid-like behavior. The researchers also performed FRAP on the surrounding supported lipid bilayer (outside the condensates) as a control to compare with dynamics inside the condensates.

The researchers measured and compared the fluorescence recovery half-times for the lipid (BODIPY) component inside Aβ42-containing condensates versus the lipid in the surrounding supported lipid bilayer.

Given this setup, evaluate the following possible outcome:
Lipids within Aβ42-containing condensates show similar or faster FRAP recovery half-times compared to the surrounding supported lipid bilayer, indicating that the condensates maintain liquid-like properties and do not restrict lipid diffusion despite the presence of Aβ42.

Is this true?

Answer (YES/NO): NO